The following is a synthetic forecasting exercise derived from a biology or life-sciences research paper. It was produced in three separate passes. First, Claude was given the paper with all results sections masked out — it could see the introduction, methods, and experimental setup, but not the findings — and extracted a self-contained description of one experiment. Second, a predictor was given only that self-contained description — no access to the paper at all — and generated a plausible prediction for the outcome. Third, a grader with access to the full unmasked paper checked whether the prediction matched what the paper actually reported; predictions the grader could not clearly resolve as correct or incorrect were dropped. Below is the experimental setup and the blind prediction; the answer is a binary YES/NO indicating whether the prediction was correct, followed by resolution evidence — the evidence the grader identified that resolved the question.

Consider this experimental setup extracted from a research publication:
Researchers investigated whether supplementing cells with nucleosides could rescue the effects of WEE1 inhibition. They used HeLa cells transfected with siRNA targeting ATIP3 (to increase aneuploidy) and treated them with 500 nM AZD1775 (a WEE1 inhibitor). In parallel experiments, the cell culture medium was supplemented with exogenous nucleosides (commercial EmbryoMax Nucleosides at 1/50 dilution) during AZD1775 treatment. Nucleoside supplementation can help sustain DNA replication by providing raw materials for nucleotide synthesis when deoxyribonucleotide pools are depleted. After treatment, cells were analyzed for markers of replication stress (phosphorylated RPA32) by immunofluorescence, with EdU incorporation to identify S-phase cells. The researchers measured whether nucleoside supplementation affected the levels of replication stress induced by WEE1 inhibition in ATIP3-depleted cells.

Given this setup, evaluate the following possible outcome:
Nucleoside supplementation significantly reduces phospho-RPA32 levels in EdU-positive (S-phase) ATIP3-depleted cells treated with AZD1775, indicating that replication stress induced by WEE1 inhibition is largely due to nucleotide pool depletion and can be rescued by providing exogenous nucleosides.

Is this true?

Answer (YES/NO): YES